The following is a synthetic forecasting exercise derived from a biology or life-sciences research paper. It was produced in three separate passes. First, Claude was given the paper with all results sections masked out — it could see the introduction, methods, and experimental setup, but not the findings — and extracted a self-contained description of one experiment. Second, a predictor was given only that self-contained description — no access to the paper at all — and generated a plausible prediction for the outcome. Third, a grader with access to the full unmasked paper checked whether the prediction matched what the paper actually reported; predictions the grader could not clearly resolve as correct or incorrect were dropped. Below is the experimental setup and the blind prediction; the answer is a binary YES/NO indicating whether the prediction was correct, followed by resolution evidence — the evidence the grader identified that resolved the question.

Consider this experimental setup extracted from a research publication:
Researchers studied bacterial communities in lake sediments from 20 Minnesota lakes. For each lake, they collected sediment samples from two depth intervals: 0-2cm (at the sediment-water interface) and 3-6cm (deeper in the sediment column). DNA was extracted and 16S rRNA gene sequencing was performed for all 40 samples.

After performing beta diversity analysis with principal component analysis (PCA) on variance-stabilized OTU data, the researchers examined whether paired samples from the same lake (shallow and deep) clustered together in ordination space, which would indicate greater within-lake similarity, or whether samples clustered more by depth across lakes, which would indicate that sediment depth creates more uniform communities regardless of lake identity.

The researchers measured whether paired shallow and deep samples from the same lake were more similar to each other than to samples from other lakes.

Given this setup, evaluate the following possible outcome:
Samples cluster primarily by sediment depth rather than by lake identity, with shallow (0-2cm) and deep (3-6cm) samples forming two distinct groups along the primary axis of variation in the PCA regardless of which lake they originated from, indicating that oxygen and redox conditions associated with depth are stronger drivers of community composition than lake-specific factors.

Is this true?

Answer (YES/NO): NO